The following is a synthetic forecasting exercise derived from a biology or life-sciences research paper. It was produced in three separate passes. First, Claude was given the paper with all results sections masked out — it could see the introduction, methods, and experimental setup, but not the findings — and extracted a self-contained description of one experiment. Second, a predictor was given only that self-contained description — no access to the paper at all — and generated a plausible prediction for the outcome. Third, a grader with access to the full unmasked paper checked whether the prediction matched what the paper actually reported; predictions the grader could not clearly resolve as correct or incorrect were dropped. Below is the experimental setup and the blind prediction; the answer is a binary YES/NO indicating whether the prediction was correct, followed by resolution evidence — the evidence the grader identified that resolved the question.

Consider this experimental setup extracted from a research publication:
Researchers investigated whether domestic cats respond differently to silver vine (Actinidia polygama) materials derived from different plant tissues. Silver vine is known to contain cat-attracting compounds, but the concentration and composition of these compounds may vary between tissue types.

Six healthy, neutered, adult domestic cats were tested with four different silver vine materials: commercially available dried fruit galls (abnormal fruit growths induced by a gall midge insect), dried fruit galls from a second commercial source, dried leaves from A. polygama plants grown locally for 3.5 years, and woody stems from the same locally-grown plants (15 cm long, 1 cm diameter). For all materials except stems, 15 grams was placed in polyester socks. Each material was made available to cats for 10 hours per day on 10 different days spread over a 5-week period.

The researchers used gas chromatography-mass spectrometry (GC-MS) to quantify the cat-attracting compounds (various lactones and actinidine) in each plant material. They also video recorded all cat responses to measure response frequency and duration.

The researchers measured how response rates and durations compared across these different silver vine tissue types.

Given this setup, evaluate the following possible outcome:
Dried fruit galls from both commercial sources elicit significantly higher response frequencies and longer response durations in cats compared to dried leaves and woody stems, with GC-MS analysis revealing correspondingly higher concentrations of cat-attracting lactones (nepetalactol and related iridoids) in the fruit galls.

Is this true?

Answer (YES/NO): NO